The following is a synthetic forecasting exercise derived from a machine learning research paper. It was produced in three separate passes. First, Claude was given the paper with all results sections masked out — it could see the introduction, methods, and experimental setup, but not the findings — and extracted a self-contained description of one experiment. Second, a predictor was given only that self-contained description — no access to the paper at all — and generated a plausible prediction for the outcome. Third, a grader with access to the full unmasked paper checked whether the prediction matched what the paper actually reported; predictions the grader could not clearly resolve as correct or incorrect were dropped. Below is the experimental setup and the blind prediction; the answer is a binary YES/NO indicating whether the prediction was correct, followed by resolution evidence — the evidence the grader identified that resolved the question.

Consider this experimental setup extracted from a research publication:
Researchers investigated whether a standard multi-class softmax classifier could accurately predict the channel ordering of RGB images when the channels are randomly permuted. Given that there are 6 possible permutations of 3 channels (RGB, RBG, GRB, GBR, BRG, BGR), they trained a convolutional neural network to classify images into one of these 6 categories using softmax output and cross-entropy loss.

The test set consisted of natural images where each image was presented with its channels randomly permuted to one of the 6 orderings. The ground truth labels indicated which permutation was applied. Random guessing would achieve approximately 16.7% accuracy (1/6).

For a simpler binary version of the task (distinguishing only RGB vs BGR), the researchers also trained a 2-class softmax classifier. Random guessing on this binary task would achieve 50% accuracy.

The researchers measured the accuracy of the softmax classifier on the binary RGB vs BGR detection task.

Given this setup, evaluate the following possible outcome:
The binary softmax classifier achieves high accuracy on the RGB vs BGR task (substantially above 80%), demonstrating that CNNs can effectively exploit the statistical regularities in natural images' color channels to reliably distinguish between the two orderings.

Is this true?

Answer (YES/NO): NO